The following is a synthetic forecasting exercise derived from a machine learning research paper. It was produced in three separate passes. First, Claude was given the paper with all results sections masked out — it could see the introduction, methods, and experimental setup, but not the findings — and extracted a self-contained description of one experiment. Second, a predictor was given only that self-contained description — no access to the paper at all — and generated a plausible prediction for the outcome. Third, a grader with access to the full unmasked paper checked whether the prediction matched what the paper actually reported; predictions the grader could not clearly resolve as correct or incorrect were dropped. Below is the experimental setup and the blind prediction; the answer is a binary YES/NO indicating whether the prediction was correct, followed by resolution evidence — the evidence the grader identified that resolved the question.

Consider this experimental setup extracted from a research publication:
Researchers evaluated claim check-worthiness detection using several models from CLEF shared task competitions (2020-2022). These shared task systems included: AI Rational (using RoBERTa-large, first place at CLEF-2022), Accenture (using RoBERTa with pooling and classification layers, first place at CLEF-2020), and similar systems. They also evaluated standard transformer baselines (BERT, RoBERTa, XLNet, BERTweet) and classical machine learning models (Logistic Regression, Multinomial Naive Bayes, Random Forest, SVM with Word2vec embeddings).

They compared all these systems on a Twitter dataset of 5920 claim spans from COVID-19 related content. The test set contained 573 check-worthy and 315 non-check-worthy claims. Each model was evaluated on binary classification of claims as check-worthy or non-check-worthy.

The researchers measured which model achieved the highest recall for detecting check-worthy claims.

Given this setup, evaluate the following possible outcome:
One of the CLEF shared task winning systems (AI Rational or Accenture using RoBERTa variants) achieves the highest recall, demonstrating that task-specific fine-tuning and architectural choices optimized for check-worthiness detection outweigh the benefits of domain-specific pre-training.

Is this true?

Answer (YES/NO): NO